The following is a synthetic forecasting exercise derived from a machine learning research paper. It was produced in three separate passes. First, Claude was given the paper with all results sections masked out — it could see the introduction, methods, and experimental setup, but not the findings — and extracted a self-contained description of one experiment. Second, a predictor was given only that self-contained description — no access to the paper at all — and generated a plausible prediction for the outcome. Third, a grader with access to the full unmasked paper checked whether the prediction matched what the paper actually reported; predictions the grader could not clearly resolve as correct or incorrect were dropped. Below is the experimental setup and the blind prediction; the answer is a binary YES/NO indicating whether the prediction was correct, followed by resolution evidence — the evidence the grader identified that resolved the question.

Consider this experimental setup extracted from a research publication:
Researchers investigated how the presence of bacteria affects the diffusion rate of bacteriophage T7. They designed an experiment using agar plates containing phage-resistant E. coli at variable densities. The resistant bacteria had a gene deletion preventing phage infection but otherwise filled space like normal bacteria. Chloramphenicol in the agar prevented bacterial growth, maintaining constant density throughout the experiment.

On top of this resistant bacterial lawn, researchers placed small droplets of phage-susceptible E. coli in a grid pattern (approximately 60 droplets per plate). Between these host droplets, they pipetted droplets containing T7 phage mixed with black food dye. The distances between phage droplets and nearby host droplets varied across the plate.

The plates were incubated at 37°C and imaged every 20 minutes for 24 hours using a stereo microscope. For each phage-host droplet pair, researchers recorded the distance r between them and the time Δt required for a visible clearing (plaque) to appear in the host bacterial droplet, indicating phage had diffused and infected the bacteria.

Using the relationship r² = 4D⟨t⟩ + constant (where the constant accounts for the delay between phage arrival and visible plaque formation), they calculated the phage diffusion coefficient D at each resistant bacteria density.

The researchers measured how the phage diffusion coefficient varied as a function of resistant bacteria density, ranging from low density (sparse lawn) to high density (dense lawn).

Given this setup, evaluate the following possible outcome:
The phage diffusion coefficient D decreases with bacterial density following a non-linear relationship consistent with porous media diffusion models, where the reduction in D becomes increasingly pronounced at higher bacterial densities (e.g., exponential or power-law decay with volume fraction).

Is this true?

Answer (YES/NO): NO